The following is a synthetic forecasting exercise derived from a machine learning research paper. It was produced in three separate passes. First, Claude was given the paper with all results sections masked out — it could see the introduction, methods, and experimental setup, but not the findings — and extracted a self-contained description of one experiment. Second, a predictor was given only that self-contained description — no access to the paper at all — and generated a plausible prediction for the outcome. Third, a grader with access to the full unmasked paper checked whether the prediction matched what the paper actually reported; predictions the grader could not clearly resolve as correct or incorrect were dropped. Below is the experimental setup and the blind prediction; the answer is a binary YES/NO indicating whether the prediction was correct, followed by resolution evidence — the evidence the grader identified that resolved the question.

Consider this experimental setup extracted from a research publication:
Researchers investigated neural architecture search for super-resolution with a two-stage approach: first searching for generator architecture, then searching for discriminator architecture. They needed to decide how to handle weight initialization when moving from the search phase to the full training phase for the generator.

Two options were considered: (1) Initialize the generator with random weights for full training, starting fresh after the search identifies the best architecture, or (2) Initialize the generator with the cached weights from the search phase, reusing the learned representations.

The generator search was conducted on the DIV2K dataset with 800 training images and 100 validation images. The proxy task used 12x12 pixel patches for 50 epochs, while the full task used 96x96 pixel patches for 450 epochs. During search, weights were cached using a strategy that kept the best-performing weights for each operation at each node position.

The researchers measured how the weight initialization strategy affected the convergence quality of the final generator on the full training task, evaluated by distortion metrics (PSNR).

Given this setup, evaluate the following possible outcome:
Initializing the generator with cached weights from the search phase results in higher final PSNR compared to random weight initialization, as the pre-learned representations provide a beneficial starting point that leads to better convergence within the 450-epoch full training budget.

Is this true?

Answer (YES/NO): YES